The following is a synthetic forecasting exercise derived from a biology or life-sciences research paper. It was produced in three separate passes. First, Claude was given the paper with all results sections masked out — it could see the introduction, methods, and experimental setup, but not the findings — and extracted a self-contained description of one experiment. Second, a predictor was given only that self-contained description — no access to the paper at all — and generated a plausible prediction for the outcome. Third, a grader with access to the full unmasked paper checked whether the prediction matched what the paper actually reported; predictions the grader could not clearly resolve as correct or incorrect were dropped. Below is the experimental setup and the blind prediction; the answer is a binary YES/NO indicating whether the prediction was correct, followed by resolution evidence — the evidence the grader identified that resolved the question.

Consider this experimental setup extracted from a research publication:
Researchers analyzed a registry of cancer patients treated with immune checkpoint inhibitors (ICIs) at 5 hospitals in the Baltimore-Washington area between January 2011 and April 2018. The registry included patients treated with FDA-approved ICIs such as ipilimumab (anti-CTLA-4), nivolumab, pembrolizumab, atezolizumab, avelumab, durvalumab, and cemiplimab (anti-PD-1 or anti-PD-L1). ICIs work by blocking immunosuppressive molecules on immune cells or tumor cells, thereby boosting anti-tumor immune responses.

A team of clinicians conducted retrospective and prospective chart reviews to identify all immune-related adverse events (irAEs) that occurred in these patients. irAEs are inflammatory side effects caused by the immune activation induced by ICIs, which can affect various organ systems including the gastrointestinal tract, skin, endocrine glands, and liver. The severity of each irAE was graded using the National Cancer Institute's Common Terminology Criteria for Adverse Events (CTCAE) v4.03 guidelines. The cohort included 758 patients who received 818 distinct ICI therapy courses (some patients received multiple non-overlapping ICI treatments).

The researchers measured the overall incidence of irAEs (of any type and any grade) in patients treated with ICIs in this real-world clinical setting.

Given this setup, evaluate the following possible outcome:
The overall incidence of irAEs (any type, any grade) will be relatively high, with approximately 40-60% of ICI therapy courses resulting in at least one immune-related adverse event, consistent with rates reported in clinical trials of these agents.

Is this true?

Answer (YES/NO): YES